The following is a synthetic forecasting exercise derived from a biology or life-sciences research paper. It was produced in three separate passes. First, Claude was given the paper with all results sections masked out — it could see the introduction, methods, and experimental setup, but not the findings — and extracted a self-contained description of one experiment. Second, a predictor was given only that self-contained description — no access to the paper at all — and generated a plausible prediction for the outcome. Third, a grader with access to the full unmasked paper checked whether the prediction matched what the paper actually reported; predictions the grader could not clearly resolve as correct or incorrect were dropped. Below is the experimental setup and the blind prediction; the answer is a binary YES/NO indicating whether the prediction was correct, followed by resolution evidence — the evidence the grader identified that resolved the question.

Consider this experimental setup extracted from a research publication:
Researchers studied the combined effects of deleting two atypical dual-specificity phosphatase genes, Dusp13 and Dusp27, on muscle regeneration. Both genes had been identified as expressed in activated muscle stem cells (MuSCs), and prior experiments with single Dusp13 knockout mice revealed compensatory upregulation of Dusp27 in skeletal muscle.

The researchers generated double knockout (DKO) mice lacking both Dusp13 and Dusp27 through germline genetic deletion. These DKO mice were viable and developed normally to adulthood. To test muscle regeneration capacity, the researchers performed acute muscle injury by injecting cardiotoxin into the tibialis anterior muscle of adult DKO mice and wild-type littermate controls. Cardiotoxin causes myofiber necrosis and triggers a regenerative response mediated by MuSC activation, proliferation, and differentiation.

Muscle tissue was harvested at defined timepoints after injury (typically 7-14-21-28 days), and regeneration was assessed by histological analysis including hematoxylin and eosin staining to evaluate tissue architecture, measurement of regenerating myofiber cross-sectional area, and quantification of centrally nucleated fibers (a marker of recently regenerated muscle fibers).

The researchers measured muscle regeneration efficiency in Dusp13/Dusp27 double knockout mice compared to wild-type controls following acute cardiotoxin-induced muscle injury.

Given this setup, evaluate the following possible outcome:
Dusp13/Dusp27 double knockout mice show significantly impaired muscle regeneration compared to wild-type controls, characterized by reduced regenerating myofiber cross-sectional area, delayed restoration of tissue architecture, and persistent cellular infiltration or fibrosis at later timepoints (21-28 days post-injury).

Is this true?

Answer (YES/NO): NO